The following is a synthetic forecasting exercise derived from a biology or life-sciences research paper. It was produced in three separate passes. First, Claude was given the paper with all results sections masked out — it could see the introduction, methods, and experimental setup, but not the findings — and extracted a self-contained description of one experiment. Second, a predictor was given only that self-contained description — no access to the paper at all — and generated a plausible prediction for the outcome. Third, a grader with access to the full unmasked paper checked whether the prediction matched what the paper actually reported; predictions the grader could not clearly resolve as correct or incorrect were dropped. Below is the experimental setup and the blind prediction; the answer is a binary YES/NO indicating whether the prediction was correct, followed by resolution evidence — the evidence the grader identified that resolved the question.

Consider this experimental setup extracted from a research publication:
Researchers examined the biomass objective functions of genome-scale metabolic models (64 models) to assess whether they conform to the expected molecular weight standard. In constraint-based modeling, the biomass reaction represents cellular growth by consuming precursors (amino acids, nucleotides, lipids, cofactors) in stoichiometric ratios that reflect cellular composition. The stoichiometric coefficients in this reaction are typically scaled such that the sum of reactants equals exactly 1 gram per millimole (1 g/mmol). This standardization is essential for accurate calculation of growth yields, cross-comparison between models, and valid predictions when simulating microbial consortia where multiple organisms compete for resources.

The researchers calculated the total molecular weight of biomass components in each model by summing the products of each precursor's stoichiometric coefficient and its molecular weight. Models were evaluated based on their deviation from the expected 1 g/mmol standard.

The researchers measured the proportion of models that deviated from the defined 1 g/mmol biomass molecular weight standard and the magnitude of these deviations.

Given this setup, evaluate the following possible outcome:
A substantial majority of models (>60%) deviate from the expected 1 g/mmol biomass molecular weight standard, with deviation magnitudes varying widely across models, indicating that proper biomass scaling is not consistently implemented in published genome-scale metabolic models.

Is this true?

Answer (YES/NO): YES